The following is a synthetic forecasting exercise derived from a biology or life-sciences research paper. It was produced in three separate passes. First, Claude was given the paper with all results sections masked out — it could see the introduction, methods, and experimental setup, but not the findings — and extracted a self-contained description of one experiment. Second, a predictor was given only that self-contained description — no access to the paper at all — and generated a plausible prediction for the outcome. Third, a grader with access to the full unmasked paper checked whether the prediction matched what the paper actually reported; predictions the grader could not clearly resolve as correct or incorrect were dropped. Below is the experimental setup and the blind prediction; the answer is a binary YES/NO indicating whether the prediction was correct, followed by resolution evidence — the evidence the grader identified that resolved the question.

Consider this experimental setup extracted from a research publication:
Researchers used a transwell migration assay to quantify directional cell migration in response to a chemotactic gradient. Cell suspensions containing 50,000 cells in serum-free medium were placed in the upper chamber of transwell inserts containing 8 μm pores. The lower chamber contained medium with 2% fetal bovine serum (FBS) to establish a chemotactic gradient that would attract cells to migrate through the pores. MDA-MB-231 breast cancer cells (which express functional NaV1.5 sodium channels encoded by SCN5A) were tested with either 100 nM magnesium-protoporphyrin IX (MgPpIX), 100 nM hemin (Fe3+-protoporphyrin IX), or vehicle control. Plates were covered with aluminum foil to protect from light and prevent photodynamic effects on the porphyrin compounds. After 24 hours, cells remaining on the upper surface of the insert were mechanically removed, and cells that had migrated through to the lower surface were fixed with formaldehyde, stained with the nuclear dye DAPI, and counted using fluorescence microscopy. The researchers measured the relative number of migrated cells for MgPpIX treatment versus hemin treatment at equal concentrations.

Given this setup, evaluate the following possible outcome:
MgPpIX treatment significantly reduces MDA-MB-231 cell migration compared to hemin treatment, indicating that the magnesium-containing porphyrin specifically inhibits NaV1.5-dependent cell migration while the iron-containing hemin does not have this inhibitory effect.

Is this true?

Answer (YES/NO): NO